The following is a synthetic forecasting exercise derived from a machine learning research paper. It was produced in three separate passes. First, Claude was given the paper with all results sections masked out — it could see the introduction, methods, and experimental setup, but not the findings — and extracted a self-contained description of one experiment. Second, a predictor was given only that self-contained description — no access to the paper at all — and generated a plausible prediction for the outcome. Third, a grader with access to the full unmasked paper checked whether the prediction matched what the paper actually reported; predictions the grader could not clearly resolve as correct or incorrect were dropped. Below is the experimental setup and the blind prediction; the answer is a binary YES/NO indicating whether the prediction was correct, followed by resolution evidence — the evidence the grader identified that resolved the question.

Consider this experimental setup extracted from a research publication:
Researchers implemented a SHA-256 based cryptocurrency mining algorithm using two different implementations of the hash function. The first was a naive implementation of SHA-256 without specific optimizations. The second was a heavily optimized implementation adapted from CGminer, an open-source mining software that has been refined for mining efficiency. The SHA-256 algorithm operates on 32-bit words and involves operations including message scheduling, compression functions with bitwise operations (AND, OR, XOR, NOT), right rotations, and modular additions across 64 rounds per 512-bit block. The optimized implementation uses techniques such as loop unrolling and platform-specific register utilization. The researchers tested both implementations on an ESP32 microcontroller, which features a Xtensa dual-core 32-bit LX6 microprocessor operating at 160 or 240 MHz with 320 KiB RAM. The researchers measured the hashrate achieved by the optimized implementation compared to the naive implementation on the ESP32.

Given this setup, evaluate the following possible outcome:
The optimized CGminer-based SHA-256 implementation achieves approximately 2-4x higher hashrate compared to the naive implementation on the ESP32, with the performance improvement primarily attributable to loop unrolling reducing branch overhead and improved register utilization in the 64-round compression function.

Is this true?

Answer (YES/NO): NO